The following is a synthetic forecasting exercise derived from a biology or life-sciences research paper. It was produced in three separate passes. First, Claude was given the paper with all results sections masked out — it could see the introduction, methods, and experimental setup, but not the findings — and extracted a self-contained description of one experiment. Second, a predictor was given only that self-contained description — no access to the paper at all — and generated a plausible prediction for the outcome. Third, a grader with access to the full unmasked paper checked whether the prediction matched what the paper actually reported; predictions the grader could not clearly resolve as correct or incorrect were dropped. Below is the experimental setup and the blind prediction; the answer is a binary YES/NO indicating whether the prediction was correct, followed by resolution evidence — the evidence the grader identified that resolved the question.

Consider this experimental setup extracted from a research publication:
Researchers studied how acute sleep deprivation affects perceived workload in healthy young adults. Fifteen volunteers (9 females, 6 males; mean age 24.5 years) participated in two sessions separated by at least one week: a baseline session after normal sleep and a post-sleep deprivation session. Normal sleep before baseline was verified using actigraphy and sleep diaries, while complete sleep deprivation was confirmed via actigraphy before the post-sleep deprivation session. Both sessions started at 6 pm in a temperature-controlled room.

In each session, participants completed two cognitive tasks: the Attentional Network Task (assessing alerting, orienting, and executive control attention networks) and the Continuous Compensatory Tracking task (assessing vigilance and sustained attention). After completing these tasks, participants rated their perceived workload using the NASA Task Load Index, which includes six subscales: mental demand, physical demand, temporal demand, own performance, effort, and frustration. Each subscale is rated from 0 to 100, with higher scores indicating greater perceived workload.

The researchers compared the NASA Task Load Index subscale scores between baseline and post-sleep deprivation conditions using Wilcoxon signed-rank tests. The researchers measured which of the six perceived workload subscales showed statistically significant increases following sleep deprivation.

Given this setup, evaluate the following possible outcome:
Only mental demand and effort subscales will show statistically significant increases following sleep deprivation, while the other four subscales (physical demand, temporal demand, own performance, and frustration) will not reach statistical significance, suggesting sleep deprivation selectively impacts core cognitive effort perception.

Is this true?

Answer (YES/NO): NO